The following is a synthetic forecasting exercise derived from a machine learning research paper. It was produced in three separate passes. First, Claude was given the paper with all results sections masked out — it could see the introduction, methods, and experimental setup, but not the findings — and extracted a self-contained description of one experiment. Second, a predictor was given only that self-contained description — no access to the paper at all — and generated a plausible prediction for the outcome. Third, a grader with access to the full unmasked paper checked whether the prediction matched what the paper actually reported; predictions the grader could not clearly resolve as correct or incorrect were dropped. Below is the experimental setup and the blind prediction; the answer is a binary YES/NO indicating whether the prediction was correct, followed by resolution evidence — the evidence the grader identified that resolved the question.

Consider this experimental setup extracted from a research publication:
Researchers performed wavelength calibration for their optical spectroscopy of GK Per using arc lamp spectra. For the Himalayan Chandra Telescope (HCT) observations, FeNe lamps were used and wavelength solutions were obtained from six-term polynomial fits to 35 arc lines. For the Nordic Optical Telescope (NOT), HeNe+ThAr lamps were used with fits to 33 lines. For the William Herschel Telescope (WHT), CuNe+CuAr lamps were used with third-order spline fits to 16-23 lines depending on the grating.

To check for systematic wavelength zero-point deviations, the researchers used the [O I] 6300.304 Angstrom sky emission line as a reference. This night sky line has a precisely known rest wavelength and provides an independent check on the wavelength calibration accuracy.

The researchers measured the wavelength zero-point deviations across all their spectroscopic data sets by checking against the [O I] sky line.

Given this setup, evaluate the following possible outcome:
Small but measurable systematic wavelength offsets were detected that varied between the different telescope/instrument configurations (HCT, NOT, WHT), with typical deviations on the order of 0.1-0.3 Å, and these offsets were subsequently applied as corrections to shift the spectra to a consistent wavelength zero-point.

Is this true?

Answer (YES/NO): NO